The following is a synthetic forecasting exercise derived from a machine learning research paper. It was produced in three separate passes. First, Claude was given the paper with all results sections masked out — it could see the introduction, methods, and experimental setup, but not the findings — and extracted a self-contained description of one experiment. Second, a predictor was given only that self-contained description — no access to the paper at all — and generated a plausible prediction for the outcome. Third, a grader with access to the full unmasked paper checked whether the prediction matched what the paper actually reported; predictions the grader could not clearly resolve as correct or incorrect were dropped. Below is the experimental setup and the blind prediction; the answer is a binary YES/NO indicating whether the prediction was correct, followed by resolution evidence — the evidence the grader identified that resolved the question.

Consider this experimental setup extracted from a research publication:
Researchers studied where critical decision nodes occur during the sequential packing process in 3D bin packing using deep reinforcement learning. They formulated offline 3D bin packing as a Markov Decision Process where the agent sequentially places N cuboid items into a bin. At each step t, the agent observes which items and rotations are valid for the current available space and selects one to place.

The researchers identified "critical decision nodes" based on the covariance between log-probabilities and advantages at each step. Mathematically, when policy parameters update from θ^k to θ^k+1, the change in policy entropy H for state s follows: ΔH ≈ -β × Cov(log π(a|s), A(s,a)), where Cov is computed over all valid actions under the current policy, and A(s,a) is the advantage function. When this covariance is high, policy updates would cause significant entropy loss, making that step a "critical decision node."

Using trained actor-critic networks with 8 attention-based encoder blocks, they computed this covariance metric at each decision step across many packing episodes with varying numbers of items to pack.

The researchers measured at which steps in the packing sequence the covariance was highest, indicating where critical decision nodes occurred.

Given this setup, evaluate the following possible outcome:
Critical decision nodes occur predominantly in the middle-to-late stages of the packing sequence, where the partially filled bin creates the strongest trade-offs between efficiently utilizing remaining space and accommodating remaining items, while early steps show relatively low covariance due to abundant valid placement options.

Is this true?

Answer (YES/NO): NO